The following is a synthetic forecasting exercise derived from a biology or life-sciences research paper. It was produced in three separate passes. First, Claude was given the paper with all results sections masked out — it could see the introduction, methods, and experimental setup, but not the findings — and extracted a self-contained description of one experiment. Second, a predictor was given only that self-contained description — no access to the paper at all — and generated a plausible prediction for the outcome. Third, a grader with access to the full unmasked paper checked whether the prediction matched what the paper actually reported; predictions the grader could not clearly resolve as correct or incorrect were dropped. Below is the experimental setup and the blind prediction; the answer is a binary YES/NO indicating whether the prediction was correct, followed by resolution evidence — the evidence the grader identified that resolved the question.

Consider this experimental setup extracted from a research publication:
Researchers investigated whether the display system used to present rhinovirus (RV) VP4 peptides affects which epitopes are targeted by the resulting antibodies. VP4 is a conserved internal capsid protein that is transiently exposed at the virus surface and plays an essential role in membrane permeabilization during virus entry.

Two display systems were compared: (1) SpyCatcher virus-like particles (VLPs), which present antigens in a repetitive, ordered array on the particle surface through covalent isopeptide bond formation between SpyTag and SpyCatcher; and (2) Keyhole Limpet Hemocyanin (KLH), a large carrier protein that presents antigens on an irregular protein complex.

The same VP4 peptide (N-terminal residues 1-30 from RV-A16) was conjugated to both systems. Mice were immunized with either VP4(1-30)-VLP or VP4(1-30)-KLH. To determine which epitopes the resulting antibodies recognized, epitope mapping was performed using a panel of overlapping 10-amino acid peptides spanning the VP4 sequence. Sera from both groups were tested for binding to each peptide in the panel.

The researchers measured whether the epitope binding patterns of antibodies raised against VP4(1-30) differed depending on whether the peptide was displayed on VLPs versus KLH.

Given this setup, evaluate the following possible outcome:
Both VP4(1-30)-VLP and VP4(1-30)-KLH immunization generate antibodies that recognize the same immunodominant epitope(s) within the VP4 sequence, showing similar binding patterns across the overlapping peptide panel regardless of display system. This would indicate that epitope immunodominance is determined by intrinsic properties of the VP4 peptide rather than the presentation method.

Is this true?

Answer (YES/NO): NO